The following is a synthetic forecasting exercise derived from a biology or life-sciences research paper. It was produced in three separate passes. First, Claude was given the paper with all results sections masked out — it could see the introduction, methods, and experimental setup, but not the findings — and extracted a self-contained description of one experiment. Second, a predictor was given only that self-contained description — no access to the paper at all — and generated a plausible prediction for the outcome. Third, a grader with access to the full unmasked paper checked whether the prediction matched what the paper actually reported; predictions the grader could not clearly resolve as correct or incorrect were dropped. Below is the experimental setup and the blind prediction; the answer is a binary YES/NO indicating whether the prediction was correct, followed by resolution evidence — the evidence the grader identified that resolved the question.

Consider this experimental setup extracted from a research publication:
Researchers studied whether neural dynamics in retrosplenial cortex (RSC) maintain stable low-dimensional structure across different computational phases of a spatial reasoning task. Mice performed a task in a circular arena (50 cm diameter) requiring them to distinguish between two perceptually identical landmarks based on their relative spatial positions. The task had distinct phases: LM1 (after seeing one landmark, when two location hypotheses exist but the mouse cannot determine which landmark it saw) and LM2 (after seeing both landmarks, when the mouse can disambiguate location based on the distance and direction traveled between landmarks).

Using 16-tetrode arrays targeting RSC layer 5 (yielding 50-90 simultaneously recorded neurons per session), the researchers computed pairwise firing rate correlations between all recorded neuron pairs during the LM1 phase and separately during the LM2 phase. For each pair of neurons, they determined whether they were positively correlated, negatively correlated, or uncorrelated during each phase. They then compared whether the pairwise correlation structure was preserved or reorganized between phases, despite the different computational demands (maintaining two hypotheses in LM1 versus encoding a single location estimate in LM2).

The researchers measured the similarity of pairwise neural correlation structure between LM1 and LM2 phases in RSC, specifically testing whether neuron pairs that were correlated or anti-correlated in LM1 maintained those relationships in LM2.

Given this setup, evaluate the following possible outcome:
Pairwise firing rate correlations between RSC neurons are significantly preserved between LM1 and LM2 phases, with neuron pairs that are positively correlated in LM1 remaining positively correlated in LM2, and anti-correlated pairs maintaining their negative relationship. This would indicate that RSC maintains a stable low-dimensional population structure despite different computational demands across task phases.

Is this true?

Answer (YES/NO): YES